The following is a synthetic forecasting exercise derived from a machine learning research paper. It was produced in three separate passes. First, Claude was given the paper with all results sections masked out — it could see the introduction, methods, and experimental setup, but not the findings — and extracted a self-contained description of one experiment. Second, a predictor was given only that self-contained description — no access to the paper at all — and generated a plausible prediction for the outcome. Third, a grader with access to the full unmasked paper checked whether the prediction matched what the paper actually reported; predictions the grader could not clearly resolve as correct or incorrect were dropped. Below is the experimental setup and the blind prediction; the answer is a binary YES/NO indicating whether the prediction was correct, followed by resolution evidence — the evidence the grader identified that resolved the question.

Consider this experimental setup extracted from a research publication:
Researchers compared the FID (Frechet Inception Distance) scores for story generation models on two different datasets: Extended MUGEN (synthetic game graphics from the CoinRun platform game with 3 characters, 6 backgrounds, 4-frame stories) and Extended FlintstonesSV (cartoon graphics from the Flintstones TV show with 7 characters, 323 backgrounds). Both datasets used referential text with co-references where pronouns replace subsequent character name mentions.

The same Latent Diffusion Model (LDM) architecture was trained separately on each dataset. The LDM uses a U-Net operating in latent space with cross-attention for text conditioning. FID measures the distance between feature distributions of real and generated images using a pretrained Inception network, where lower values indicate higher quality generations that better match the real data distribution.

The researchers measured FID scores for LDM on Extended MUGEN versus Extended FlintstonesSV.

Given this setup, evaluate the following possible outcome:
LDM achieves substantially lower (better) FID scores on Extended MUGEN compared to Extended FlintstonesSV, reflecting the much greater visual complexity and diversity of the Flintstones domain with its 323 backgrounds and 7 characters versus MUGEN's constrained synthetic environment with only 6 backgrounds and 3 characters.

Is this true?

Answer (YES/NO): NO